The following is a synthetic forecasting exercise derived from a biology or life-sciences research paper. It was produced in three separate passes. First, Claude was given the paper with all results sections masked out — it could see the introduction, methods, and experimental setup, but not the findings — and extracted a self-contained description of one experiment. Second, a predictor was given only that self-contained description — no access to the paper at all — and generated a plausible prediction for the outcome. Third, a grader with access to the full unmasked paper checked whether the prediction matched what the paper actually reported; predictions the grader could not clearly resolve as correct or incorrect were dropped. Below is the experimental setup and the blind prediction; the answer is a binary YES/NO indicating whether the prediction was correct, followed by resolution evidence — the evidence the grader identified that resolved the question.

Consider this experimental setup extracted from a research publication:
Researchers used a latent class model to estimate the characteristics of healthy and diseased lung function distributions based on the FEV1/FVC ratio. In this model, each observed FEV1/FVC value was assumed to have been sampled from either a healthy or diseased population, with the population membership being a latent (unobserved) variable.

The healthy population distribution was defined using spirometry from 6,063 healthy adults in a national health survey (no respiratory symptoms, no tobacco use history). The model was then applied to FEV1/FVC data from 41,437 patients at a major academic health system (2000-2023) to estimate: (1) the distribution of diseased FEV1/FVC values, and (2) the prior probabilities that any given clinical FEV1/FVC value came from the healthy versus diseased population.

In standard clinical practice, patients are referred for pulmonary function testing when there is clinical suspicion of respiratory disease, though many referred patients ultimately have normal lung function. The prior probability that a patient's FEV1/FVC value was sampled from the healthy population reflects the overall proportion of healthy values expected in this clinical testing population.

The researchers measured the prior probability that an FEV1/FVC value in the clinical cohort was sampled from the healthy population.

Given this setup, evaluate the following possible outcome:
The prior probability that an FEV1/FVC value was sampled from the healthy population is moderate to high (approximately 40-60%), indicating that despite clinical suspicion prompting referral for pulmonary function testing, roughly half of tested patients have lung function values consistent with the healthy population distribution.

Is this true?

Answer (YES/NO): NO